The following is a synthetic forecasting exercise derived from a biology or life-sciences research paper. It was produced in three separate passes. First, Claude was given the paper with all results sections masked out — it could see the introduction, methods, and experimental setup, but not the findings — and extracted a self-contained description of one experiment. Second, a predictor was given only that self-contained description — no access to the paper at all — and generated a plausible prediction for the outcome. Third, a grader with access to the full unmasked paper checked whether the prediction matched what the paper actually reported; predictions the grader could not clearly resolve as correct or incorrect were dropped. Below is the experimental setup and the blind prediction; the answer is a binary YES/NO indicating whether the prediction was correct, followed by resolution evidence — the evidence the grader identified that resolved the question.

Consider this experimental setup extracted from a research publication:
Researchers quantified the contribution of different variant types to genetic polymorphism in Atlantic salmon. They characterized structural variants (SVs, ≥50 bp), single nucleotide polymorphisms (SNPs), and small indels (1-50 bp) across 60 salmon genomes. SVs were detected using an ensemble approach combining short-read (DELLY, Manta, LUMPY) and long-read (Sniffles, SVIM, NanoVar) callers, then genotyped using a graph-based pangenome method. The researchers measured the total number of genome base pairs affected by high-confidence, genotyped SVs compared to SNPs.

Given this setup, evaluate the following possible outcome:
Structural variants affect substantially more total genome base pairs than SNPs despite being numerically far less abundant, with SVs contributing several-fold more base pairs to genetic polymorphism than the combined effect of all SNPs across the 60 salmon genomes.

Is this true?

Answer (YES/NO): YES